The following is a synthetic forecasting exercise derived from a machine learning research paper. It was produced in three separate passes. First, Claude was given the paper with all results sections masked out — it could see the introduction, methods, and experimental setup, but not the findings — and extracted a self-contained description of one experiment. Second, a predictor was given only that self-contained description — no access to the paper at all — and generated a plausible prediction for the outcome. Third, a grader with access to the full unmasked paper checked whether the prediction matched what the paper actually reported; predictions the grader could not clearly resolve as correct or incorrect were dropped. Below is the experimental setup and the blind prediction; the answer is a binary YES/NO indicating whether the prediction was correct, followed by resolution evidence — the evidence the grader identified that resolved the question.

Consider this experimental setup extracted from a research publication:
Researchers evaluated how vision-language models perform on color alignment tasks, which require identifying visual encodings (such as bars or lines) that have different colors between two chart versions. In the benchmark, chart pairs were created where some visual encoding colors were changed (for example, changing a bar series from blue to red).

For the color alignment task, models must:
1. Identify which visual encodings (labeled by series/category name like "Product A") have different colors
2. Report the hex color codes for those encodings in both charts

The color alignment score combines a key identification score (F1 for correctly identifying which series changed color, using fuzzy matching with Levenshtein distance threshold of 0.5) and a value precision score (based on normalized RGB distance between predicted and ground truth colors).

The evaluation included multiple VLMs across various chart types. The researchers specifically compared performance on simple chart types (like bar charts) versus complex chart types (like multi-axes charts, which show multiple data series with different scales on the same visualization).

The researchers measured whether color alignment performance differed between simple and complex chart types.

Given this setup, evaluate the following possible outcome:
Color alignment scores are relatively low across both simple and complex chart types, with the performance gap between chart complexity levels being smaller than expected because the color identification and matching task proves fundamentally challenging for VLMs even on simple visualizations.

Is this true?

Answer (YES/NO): NO